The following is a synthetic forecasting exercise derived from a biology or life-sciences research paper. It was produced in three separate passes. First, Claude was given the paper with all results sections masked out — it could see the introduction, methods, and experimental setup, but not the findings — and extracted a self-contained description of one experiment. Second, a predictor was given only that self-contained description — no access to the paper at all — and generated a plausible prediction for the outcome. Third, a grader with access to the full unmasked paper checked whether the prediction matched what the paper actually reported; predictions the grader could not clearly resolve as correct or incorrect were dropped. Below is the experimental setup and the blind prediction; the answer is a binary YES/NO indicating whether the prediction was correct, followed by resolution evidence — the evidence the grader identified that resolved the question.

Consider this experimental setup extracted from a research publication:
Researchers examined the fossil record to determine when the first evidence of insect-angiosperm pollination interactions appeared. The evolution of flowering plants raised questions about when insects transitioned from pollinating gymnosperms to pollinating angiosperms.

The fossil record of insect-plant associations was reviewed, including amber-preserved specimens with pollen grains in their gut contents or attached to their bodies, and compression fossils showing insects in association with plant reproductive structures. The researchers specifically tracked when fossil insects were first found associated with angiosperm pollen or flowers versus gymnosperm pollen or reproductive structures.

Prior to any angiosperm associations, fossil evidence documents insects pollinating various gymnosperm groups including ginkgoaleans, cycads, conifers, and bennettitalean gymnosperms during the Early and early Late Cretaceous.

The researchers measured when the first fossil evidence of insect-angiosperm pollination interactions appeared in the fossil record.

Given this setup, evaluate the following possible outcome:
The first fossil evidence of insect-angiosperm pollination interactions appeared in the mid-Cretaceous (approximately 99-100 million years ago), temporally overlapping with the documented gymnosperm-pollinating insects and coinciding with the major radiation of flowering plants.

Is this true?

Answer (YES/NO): YES